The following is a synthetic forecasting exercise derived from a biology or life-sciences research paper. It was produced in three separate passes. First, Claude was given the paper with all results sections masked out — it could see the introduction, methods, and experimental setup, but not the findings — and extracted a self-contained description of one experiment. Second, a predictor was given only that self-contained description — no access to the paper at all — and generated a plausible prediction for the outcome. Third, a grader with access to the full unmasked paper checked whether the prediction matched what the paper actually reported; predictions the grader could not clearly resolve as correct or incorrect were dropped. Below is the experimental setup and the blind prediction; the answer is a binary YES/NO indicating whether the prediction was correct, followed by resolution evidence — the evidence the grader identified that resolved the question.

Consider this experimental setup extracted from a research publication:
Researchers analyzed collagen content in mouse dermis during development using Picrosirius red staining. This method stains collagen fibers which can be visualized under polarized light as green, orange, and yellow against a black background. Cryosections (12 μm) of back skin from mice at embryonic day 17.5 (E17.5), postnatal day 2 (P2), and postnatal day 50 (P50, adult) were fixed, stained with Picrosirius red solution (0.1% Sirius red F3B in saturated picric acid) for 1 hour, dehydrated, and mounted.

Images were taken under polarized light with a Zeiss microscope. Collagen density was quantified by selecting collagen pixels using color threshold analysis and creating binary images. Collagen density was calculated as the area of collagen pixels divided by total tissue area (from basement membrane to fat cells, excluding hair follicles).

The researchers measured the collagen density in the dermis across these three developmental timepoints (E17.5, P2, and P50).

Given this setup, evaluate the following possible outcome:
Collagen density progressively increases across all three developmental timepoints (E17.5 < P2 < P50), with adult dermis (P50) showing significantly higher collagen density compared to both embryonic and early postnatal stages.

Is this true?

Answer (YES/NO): YES